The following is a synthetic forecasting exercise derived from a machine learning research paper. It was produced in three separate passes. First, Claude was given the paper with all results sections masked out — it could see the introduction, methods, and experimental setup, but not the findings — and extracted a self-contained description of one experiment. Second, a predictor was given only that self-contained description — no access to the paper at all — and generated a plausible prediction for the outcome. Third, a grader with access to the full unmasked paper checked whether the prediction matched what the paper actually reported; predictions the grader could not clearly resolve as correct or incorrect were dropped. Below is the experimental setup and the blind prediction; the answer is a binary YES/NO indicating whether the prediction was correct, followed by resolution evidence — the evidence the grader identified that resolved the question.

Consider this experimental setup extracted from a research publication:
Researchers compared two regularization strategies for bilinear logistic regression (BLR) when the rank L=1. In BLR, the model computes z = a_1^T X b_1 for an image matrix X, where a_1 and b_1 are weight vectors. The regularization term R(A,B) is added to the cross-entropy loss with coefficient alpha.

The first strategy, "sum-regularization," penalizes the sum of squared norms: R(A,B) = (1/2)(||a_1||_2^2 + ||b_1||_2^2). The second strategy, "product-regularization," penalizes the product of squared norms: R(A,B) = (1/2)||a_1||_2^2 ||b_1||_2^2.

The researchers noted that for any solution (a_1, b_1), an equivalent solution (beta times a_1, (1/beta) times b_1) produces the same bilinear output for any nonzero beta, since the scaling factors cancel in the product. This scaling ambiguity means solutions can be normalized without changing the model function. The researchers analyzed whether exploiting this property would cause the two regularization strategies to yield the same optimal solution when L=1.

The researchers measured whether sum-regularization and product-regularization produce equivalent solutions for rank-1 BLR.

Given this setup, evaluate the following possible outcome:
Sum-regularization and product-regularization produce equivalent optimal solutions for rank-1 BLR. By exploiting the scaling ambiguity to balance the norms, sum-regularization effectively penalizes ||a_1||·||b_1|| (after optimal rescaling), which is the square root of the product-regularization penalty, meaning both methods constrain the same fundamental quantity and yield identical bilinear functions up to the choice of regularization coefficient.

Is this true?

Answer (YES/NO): YES